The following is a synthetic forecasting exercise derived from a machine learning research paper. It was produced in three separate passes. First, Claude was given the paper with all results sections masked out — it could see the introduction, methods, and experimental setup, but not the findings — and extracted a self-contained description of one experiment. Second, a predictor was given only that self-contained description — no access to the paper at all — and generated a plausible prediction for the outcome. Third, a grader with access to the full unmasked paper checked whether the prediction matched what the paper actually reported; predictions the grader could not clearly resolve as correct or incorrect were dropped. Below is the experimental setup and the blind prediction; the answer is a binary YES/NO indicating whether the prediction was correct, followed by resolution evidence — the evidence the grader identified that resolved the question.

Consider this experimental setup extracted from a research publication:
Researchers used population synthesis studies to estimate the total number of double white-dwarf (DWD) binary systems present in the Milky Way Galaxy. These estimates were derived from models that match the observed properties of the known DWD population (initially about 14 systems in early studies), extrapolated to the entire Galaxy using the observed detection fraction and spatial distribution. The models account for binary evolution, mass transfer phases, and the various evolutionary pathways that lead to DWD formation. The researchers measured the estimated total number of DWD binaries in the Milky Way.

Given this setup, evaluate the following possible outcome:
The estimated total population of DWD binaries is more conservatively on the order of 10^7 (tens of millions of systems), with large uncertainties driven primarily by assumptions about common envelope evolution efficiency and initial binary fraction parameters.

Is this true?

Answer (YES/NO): NO